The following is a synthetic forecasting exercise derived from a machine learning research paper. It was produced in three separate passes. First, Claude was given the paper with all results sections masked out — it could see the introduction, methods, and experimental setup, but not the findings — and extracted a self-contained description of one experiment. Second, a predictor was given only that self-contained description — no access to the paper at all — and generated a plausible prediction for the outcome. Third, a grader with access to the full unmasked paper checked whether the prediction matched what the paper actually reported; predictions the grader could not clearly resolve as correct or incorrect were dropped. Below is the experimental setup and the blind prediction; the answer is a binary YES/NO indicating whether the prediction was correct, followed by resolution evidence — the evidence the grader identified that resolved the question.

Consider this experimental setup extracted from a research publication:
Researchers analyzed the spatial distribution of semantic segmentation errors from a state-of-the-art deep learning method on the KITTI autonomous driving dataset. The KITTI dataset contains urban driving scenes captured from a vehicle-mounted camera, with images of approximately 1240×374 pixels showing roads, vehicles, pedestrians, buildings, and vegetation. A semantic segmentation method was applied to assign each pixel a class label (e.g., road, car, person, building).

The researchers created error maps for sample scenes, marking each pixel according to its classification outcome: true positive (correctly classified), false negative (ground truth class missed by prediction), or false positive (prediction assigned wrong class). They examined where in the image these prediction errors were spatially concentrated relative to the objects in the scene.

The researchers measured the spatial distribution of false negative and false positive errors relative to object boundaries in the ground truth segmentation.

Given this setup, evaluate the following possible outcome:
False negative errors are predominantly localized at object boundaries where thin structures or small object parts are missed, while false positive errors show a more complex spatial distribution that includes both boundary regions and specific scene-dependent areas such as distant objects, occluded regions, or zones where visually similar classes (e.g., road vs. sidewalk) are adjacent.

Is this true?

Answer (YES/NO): NO